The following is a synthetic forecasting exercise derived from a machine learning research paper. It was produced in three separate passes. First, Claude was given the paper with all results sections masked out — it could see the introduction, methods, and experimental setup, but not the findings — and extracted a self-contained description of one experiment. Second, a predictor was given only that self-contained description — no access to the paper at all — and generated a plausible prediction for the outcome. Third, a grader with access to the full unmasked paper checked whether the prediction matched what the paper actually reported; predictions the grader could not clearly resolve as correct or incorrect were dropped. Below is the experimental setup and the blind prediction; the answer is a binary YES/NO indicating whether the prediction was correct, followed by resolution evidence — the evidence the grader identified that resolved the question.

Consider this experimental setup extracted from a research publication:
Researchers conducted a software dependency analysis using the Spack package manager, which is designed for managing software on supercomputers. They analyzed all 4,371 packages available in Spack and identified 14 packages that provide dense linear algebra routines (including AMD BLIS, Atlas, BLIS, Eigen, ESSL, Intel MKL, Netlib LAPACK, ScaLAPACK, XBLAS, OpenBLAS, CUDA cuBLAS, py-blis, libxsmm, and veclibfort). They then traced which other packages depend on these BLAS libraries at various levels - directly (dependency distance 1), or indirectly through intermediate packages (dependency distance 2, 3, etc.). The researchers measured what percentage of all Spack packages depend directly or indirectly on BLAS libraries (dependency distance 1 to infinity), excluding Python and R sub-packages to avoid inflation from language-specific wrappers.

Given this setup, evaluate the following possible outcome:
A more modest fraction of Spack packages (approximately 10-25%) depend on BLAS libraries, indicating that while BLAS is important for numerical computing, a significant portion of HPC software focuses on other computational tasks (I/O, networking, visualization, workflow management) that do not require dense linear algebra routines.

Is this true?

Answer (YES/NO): NO